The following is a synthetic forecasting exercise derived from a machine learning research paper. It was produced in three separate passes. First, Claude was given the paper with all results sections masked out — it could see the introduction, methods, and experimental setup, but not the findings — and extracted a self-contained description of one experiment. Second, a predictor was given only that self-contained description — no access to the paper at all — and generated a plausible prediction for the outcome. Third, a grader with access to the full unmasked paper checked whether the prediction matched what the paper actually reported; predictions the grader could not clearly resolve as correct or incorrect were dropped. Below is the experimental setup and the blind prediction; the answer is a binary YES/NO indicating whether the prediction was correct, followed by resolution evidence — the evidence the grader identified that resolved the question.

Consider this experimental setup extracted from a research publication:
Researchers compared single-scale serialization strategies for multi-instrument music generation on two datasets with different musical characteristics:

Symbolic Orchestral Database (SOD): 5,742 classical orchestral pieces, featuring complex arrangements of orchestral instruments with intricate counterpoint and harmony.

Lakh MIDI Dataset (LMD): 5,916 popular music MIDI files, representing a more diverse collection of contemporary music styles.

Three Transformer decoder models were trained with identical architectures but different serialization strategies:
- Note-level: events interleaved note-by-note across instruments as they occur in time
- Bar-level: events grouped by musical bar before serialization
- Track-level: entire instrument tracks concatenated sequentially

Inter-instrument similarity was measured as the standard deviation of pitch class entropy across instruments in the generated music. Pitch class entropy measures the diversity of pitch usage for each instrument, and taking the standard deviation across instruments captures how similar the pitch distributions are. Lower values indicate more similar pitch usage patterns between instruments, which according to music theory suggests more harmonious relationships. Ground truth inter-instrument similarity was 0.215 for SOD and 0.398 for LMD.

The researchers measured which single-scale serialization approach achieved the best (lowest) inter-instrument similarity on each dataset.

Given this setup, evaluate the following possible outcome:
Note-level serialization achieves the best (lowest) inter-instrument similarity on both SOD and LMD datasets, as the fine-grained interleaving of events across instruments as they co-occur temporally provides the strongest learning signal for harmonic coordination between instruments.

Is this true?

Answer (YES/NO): NO